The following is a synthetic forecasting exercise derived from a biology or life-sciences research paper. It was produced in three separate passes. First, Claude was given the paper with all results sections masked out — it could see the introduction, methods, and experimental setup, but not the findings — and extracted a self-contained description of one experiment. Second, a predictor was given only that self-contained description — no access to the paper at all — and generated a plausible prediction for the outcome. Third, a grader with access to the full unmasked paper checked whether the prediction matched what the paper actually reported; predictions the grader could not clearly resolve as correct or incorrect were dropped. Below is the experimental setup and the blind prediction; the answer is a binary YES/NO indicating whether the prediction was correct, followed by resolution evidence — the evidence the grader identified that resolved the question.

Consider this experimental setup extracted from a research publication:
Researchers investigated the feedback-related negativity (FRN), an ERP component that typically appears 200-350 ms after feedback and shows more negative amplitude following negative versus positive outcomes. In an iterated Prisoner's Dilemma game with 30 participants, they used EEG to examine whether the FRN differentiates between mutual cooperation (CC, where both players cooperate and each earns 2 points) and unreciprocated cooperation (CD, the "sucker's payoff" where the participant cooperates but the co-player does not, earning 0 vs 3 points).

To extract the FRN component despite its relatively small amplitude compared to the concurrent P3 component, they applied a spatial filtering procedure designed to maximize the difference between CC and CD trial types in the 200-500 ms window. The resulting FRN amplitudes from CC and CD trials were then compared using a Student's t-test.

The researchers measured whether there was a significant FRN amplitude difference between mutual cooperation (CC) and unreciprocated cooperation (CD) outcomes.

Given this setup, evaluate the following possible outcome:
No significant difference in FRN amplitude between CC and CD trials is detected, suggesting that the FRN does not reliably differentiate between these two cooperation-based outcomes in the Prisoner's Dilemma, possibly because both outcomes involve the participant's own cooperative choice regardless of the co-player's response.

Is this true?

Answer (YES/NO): NO